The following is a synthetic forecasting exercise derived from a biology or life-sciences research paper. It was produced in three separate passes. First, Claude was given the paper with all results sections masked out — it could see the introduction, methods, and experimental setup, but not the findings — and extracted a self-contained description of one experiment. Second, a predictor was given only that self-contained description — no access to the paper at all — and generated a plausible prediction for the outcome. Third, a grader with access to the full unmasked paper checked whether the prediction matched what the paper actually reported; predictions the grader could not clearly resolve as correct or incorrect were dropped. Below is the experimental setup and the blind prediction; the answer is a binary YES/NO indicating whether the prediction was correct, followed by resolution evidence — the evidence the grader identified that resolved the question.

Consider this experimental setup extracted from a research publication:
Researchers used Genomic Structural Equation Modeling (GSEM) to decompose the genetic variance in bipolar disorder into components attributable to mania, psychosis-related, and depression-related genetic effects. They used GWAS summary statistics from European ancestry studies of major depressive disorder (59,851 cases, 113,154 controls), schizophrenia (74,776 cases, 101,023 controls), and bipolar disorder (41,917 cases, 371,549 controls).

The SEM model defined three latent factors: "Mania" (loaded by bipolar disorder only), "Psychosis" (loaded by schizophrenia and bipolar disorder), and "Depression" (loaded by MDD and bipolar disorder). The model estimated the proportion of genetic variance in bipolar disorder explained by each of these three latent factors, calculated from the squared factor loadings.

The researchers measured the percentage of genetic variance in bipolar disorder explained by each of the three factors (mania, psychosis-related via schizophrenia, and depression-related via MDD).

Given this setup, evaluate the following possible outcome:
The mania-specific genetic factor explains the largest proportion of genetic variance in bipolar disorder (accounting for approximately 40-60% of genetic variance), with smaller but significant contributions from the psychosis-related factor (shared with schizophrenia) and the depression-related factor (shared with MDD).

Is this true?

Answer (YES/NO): YES